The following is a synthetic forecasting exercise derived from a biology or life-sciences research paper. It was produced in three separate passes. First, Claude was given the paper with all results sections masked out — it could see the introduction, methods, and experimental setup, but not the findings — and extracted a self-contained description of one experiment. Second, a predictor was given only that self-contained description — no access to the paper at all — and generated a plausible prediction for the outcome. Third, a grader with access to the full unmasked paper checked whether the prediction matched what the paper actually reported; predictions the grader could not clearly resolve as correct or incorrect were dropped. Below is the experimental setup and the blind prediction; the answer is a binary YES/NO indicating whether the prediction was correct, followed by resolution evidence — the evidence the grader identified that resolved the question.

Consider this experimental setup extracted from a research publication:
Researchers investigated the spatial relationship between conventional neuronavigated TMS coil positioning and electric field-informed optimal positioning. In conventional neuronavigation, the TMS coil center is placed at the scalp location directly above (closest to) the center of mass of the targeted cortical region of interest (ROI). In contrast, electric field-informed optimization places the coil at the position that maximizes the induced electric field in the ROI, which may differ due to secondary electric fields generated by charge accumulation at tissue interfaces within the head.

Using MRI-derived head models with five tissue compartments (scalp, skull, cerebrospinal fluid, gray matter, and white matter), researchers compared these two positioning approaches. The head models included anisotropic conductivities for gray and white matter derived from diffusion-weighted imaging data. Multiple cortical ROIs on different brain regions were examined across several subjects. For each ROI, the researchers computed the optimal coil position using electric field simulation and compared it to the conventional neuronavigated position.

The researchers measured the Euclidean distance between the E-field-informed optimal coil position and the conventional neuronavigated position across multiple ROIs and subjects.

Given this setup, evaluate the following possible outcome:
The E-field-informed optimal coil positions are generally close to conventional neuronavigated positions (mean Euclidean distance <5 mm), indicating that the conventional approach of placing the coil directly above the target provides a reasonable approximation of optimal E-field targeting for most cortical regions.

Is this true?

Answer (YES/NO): NO